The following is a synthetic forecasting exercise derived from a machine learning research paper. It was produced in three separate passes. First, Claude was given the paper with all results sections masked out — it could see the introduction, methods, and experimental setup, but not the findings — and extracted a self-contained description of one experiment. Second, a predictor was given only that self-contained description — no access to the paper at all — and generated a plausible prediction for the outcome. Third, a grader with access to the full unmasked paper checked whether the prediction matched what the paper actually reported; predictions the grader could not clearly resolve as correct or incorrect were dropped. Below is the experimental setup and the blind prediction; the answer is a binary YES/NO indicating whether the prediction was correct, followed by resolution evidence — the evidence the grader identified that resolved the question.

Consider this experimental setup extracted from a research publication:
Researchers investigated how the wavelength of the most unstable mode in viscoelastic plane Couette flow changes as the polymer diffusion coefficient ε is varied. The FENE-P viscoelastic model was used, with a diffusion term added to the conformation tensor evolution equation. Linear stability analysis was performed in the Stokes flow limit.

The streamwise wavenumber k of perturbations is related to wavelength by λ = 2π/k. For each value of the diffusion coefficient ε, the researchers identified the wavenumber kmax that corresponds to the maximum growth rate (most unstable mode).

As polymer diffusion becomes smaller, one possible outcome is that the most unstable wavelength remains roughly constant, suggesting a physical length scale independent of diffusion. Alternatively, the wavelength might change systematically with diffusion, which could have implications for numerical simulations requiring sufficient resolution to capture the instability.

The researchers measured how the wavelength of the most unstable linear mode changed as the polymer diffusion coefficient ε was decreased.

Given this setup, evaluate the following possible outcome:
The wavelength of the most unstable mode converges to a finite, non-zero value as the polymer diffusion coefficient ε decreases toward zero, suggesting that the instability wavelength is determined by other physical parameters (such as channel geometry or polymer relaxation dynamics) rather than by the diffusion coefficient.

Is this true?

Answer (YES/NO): NO